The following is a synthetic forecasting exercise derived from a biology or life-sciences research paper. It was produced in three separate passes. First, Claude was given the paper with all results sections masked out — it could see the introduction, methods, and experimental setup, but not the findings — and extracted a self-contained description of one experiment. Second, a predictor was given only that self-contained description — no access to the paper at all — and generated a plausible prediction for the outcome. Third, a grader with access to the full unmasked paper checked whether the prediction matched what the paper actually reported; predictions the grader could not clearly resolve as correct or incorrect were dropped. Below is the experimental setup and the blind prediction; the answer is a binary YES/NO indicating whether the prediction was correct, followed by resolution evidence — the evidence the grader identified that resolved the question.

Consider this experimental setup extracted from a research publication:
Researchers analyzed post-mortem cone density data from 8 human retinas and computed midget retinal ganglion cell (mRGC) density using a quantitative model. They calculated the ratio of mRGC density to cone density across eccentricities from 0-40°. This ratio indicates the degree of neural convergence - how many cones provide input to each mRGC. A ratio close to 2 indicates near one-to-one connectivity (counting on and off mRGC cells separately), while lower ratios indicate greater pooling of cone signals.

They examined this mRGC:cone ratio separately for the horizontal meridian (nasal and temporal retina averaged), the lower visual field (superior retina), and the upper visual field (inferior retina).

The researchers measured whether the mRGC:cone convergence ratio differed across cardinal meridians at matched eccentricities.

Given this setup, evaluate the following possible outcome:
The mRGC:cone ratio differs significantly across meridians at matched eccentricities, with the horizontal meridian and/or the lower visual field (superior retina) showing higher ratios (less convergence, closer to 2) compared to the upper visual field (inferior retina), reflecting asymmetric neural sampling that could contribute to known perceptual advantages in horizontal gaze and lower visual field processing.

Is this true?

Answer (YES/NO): YES